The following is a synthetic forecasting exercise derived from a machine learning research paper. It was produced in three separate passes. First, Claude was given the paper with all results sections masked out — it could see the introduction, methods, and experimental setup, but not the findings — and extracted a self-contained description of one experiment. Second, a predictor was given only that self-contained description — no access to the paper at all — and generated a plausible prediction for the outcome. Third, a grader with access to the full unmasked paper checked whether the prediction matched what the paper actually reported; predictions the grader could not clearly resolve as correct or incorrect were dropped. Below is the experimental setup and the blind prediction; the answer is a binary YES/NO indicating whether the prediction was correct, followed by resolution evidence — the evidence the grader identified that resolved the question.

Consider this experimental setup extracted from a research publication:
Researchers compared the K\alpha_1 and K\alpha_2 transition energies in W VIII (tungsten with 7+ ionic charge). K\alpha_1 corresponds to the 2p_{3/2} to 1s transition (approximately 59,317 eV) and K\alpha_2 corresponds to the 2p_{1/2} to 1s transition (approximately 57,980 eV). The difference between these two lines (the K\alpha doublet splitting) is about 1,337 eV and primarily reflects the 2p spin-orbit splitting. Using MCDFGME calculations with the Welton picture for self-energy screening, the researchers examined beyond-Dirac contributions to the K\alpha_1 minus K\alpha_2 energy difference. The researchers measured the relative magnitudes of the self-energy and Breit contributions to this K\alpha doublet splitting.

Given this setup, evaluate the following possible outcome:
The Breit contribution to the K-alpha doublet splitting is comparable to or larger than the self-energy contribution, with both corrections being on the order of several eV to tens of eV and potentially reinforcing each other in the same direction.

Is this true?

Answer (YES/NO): NO